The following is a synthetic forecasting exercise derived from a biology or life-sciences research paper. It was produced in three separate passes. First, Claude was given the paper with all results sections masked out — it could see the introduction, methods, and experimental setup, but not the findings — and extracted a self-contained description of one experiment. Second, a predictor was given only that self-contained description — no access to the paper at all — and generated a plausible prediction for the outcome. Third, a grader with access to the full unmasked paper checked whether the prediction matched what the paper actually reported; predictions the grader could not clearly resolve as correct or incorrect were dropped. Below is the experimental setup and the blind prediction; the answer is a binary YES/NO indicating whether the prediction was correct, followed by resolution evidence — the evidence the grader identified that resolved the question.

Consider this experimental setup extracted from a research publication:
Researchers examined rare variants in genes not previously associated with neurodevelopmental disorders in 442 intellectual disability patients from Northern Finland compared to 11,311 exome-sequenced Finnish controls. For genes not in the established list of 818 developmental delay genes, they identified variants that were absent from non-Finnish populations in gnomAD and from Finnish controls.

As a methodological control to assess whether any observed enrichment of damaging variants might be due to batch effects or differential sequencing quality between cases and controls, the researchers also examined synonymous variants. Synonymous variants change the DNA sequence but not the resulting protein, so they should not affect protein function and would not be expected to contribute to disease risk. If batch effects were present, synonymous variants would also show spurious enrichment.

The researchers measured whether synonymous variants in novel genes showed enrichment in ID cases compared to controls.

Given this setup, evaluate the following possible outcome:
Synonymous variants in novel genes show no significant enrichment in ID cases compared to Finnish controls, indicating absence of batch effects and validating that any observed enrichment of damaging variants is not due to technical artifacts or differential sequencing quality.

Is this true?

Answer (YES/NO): YES